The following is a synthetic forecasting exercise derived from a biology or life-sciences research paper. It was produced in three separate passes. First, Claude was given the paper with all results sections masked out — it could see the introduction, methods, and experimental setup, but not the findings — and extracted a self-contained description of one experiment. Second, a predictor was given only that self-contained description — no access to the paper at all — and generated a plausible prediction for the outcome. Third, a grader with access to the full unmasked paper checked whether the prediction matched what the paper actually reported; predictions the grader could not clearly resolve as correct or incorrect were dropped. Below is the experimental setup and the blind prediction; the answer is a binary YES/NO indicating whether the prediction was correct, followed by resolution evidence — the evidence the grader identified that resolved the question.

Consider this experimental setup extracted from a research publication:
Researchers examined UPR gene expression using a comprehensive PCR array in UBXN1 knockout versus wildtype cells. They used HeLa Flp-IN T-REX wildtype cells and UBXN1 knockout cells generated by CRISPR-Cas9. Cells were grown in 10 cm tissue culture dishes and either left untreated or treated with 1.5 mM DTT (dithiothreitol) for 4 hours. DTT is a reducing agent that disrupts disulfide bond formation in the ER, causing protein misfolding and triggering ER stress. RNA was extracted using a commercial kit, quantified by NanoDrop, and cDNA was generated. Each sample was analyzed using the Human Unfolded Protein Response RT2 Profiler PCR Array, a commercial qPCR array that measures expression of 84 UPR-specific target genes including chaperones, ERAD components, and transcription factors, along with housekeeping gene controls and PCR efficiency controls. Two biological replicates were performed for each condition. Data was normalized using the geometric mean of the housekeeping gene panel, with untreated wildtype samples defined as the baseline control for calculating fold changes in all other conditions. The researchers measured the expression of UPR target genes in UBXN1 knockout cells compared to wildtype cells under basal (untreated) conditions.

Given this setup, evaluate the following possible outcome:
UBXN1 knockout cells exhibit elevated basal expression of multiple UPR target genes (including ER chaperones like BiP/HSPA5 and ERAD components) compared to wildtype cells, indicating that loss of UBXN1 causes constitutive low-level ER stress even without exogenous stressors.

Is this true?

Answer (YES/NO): YES